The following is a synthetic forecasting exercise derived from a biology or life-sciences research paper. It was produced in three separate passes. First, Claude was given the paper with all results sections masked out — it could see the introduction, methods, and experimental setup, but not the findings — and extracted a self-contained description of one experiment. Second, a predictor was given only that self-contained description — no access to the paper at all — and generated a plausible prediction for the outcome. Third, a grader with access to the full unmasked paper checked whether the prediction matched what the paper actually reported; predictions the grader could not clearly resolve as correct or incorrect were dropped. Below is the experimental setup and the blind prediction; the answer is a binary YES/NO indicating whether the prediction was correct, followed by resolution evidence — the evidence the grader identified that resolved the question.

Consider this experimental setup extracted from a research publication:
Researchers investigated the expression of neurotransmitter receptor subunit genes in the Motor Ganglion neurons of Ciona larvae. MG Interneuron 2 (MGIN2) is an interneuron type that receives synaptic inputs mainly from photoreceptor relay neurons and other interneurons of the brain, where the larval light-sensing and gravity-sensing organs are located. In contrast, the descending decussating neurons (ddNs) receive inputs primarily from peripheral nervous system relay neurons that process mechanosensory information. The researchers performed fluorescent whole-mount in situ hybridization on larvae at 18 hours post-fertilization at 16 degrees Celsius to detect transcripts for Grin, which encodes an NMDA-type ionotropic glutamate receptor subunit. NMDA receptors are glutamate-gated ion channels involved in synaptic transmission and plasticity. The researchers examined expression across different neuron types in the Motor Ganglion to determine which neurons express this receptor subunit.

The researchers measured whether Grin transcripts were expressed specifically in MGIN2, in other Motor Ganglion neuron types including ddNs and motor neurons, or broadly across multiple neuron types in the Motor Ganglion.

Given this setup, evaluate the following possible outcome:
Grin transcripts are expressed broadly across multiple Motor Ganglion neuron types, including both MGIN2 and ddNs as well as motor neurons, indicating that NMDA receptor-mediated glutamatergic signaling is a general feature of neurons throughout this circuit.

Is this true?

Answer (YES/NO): NO